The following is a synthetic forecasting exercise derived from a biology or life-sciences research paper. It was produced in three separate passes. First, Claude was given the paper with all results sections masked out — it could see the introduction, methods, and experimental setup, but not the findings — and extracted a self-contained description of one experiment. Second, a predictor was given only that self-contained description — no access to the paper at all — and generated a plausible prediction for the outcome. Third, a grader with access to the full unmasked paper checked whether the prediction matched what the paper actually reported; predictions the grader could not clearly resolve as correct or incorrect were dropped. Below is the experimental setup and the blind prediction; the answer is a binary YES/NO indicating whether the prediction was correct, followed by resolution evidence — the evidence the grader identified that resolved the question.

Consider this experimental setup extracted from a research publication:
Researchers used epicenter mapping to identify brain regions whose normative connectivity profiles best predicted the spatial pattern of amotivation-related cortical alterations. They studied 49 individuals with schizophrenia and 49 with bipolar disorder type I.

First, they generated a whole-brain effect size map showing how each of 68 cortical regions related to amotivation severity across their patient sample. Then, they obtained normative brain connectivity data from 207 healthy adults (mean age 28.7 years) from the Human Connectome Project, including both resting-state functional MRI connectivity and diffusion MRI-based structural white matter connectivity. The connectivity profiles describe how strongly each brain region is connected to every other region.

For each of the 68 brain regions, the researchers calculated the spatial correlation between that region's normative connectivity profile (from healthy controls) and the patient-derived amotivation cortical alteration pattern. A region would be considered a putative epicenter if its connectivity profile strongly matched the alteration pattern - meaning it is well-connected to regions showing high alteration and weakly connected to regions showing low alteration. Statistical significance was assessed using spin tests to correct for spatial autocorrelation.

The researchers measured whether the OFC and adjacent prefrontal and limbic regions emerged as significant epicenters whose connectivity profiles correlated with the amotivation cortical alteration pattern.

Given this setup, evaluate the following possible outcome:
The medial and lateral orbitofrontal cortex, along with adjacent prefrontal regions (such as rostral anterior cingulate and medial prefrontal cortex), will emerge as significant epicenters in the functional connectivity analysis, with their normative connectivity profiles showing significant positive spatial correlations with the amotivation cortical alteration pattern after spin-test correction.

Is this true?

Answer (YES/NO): NO